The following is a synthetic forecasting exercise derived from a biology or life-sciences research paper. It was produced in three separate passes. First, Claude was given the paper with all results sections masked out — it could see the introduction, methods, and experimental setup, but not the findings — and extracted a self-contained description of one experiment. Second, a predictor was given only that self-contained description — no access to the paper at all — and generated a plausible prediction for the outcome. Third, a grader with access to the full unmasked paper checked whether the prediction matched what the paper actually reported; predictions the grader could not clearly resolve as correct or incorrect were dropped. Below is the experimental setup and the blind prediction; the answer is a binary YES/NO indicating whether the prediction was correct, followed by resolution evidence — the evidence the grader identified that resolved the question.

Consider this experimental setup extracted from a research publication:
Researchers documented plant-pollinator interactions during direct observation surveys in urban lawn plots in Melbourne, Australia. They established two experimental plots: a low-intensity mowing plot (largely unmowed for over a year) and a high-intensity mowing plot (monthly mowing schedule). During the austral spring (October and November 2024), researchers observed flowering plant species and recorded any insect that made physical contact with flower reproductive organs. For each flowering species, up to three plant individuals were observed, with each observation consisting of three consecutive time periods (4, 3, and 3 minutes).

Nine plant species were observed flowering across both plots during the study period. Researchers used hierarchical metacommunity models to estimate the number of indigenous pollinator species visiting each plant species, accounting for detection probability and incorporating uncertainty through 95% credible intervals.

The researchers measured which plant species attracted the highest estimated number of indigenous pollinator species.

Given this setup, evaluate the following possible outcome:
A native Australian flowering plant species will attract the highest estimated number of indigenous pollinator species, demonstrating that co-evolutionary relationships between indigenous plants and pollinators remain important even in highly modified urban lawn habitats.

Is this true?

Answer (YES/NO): NO